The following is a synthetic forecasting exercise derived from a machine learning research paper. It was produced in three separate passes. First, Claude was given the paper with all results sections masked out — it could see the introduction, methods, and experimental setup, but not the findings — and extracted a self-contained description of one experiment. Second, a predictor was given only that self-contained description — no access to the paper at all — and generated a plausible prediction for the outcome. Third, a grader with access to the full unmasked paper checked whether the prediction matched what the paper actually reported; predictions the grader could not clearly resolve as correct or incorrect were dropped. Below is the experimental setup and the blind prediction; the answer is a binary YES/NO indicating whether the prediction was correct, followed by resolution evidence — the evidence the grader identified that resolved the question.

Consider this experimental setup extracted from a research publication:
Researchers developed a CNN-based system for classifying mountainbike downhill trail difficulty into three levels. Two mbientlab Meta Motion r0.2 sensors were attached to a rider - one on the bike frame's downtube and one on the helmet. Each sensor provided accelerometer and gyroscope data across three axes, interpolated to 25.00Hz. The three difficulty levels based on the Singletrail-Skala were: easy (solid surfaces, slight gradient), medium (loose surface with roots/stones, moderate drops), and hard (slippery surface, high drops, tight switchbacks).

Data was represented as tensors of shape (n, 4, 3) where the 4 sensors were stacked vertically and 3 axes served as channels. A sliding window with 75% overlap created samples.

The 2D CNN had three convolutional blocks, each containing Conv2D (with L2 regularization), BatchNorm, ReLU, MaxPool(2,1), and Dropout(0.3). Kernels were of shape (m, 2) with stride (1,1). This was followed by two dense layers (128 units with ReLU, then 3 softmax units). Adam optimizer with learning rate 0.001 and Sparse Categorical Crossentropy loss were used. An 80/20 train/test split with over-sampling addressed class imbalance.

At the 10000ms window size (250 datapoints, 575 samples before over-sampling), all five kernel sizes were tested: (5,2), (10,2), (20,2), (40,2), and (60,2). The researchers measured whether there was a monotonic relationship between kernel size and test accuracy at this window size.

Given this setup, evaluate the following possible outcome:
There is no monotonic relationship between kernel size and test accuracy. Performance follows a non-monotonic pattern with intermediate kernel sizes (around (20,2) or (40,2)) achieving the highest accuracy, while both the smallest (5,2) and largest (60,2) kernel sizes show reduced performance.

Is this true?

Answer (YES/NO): NO